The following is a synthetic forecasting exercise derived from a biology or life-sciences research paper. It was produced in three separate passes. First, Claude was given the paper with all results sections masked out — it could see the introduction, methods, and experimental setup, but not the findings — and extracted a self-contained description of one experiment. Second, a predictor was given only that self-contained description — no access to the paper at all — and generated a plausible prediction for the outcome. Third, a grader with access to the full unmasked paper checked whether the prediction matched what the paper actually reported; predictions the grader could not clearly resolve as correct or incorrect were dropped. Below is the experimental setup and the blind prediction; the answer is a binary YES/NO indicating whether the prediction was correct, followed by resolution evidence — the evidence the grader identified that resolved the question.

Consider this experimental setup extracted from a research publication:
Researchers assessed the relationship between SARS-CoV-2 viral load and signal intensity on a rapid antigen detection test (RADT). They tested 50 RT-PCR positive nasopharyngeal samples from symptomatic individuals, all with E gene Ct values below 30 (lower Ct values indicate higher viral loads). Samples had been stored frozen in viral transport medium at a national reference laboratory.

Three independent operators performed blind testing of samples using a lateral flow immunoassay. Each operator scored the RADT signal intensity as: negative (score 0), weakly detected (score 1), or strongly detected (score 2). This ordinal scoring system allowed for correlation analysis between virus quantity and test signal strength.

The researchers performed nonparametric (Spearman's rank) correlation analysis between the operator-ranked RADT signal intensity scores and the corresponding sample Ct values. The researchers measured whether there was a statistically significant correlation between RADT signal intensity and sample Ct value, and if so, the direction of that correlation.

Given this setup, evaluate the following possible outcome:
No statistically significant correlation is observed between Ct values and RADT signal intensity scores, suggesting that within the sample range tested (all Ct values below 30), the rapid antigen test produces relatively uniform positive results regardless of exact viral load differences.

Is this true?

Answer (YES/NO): NO